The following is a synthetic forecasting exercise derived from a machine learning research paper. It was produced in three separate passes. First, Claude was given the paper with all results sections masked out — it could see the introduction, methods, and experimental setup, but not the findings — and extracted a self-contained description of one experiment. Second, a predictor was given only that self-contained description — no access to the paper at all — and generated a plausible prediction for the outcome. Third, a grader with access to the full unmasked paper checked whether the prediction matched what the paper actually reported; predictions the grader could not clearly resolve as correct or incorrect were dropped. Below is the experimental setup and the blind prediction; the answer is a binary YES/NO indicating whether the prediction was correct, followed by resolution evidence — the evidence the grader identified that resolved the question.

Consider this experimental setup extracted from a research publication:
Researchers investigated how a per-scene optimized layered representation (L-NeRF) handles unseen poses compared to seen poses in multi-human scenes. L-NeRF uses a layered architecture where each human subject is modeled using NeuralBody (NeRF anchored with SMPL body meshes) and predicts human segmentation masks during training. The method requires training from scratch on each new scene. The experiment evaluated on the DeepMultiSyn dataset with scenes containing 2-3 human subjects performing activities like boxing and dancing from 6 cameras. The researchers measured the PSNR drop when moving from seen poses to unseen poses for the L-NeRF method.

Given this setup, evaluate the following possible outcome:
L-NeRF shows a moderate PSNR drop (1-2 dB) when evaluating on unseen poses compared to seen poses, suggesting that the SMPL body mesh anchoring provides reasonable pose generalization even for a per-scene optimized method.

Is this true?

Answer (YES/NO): YES